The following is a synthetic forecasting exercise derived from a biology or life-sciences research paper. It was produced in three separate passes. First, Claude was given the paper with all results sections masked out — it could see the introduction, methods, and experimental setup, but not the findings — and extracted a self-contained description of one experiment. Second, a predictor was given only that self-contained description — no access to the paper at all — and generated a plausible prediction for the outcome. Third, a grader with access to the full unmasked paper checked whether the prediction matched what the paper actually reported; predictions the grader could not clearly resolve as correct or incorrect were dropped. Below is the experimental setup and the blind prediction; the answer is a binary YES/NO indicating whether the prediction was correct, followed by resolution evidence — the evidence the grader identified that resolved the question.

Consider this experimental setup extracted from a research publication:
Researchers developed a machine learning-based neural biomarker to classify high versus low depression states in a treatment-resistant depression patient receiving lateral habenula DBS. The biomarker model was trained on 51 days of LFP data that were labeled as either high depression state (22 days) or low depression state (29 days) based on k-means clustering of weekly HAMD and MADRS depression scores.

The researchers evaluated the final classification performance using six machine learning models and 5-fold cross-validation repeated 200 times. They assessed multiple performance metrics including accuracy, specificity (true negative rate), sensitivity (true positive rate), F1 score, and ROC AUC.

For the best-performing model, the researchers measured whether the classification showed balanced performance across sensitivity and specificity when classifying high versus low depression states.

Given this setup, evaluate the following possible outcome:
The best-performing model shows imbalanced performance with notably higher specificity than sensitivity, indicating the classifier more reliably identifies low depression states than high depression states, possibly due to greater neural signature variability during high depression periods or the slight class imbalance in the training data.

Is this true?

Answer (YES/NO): NO